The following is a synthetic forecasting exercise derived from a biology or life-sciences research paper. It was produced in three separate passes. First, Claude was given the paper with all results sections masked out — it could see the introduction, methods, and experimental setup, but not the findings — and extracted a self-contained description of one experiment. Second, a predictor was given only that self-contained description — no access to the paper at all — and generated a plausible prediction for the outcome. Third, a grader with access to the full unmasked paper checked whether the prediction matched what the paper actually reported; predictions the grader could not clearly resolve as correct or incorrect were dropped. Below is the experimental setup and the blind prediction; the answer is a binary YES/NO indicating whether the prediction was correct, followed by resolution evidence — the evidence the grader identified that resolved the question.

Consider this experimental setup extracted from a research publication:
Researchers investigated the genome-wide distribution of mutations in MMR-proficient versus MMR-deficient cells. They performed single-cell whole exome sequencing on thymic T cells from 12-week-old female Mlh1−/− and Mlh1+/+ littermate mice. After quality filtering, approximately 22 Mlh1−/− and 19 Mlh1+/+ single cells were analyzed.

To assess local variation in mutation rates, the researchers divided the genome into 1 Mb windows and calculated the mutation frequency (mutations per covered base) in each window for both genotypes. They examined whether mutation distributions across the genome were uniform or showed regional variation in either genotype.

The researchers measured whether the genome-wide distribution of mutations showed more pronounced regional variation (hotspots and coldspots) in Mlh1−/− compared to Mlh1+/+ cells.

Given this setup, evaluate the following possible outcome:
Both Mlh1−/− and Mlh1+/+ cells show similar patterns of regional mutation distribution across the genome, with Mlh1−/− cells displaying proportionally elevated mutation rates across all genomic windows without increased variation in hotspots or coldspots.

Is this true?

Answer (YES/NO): NO